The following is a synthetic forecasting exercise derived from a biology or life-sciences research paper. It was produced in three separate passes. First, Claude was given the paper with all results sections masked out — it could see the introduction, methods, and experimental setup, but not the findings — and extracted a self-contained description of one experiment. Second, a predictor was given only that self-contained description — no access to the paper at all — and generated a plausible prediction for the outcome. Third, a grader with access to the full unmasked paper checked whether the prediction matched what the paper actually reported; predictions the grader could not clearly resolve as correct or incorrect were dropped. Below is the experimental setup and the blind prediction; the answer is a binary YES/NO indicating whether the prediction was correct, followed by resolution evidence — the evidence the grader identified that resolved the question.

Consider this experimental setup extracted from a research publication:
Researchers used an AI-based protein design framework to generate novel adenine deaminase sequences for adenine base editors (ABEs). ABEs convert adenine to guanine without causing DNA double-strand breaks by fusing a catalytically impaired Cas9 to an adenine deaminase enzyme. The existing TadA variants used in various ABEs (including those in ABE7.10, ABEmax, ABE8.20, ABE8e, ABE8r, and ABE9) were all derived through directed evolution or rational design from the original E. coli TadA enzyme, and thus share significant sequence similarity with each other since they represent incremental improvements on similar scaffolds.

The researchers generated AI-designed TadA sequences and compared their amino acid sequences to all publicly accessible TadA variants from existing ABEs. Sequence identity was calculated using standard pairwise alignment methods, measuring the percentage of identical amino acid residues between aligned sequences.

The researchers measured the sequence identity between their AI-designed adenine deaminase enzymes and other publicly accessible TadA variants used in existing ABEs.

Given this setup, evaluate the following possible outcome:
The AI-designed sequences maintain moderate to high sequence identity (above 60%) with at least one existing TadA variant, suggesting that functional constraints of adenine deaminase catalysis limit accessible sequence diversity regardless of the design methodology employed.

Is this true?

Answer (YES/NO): YES